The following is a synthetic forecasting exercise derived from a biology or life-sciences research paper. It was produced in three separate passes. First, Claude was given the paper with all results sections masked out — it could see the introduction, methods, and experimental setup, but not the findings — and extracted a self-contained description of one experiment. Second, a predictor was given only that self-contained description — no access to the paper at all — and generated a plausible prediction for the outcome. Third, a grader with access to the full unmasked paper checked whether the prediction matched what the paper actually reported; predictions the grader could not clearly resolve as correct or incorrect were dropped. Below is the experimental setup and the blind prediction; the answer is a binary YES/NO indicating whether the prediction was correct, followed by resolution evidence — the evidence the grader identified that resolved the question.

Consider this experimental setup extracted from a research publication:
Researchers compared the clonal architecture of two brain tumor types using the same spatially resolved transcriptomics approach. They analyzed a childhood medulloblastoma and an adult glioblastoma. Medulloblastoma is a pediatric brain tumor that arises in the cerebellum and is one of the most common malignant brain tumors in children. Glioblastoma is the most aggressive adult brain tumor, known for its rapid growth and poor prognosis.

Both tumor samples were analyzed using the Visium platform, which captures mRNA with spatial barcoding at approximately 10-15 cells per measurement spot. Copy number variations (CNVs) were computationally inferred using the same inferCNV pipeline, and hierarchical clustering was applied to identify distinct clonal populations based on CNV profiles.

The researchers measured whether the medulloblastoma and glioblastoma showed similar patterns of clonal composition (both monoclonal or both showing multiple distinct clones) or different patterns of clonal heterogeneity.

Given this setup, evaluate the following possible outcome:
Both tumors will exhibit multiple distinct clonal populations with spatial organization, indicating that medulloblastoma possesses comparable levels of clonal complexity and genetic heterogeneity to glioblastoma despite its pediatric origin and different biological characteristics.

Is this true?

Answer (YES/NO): NO